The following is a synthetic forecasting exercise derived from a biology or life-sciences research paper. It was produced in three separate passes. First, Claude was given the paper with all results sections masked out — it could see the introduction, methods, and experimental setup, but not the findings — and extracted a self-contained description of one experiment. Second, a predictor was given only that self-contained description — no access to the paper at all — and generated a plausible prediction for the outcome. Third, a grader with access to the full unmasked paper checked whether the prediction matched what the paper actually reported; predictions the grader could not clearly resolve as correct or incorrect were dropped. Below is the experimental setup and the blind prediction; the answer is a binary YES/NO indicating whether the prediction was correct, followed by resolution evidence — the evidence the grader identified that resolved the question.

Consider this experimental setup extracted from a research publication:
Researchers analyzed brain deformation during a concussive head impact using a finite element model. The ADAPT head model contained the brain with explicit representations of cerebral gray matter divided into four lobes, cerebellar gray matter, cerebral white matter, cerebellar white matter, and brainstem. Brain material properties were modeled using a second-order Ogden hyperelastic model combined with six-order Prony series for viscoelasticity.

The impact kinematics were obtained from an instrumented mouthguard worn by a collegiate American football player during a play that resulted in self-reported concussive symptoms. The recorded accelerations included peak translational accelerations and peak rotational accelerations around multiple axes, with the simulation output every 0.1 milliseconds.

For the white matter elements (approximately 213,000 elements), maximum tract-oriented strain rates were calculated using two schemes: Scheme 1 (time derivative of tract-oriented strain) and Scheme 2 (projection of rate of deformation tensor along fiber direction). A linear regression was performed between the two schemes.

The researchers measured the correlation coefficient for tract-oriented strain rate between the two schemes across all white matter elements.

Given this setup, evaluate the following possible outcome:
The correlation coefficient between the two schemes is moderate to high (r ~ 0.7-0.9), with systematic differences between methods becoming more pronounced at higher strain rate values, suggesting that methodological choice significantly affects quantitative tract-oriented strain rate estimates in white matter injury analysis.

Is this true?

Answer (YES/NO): YES